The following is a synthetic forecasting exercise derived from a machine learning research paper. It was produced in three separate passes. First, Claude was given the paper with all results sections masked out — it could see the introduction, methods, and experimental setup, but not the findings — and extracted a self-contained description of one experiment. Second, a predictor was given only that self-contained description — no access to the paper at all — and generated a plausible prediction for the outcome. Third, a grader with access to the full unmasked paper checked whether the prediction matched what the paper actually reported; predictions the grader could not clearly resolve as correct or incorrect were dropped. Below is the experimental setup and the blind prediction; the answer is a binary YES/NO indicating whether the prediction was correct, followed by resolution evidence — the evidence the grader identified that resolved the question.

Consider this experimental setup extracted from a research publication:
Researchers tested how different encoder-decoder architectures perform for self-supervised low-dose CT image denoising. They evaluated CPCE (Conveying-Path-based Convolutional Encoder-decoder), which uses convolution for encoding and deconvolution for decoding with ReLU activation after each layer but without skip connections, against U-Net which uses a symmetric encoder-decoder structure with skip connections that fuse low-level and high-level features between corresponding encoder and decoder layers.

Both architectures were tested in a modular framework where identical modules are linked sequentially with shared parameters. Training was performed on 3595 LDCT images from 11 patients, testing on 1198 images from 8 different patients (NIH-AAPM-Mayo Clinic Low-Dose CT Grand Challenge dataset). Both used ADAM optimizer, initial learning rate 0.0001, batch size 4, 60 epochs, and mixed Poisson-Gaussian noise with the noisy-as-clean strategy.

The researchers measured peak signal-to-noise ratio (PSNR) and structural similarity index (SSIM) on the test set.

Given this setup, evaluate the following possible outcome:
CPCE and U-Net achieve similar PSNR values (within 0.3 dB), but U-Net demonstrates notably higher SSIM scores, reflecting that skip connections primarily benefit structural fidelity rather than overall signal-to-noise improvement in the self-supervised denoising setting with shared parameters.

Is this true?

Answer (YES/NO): NO